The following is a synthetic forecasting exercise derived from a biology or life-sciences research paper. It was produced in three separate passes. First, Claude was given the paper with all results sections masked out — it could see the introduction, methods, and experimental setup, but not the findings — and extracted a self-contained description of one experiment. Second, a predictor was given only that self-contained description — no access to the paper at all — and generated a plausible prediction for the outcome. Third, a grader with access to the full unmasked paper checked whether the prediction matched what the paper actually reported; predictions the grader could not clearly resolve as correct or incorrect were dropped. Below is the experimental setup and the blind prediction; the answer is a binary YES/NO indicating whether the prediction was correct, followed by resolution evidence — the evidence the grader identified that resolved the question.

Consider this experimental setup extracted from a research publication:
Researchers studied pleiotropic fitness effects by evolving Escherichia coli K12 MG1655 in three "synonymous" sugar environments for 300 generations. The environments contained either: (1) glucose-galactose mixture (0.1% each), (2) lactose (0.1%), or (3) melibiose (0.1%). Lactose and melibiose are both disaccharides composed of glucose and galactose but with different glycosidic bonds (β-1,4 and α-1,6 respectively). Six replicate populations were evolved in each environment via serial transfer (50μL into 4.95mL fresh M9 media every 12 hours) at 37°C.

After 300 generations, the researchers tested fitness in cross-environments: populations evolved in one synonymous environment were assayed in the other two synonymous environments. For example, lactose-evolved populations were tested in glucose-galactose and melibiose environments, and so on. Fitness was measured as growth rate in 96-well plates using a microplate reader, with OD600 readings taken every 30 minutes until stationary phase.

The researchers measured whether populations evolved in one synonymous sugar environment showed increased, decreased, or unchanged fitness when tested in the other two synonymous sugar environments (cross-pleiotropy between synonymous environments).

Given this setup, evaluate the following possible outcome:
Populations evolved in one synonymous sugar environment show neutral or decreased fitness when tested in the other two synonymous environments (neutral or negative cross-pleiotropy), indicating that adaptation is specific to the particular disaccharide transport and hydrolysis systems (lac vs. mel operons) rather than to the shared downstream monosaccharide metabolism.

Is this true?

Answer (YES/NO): NO